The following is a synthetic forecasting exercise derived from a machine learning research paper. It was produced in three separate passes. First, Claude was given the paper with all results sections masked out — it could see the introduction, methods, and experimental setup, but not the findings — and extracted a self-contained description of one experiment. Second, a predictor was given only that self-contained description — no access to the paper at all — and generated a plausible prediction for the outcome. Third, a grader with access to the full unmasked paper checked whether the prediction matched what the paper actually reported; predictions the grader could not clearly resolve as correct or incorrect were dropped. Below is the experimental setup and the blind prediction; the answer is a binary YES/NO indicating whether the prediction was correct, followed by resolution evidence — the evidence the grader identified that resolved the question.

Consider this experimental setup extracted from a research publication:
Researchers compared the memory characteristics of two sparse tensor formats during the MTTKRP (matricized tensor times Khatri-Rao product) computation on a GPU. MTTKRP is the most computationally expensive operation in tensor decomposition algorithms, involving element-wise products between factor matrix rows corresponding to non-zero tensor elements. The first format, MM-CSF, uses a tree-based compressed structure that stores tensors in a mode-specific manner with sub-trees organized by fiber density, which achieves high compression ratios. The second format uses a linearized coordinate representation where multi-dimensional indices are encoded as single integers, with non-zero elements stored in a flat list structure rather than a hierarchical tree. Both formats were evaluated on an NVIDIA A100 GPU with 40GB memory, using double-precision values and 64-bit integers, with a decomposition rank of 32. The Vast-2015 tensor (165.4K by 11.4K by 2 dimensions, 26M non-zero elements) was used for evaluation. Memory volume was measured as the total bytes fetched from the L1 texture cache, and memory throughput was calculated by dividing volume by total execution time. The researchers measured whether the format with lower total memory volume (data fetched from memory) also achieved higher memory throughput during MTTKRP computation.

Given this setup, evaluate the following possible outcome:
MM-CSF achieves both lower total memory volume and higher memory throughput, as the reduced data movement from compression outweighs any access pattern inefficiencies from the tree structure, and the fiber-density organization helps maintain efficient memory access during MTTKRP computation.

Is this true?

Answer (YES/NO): NO